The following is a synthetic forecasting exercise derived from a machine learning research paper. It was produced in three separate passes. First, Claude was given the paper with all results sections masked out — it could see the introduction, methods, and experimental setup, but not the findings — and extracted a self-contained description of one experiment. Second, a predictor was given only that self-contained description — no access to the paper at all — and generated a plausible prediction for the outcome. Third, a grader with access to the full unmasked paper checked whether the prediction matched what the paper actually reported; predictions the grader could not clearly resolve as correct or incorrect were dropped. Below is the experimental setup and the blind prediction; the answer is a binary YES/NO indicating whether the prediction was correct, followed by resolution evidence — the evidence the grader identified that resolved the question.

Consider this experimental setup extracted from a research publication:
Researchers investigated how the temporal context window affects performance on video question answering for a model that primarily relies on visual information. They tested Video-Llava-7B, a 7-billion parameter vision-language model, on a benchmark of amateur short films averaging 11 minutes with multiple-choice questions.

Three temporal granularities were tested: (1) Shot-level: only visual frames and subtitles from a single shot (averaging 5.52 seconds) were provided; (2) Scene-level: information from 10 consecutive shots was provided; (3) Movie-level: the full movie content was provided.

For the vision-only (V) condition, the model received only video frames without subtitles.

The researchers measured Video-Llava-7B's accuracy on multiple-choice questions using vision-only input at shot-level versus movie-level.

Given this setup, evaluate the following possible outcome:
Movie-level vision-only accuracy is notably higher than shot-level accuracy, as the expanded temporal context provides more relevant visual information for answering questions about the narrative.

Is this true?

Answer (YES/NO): YES